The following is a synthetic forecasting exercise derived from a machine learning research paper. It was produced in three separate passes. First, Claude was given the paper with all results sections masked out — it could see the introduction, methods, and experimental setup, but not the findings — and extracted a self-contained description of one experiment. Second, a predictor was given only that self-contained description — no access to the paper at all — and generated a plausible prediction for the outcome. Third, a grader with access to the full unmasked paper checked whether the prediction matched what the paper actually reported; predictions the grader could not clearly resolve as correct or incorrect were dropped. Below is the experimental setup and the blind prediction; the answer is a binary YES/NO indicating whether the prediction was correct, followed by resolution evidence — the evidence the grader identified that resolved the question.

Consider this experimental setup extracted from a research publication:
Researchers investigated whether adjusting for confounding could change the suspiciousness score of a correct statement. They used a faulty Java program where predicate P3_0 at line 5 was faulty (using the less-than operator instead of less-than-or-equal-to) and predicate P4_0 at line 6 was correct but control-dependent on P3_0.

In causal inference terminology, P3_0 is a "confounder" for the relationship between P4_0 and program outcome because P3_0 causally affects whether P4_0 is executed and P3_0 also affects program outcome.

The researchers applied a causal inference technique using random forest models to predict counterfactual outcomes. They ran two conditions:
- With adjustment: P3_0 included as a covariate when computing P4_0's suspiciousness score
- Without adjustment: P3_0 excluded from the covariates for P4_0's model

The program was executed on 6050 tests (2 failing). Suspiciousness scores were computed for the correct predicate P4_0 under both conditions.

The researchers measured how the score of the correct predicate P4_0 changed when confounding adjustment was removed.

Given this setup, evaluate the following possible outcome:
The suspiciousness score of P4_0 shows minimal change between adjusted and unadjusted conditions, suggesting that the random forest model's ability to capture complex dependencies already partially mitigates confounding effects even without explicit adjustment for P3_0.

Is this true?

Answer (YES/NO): NO